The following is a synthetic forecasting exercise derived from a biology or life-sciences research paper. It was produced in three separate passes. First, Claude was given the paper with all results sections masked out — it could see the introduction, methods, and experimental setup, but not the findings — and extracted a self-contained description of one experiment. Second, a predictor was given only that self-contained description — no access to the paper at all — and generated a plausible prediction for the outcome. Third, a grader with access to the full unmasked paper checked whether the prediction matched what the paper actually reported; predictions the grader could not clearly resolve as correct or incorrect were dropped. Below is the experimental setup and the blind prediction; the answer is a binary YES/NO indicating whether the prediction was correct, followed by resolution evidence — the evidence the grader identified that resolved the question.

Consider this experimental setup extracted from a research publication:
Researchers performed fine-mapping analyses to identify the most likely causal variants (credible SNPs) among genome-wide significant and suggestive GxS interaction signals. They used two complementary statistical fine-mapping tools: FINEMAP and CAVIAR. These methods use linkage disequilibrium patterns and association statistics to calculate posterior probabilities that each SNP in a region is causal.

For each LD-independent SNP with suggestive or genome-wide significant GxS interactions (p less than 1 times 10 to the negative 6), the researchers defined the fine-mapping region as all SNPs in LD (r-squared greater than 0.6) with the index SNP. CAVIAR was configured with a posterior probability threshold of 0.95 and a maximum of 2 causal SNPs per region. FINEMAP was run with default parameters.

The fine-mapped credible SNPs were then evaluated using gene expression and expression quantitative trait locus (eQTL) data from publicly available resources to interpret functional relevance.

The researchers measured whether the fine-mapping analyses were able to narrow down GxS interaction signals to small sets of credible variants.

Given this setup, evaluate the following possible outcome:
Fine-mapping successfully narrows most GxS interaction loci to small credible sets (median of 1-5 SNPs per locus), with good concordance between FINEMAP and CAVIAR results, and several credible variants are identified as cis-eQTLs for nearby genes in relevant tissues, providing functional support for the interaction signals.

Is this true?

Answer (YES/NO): NO